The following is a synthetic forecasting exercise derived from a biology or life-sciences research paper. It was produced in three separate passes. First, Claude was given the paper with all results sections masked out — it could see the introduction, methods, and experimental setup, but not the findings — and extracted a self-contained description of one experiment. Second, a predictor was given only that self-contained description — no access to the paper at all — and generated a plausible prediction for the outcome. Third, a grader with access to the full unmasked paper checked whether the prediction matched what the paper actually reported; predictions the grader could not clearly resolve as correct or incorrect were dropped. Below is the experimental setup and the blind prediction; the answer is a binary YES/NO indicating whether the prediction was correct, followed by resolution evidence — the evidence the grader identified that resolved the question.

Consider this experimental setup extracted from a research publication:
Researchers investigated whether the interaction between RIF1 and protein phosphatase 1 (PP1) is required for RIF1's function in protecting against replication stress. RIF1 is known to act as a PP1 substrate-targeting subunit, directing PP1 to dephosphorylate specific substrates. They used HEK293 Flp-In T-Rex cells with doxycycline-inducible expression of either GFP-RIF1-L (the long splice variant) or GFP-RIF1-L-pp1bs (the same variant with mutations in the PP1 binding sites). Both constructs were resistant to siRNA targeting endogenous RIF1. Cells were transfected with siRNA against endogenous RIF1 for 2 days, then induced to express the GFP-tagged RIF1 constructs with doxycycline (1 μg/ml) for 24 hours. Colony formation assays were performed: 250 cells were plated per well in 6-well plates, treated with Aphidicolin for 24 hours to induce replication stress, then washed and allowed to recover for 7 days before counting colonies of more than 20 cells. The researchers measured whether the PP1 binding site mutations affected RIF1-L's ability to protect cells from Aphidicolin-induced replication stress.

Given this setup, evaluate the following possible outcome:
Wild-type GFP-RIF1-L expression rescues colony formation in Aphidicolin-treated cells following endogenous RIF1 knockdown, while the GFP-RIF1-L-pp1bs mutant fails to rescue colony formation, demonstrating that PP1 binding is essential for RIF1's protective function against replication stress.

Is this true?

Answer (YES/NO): NO